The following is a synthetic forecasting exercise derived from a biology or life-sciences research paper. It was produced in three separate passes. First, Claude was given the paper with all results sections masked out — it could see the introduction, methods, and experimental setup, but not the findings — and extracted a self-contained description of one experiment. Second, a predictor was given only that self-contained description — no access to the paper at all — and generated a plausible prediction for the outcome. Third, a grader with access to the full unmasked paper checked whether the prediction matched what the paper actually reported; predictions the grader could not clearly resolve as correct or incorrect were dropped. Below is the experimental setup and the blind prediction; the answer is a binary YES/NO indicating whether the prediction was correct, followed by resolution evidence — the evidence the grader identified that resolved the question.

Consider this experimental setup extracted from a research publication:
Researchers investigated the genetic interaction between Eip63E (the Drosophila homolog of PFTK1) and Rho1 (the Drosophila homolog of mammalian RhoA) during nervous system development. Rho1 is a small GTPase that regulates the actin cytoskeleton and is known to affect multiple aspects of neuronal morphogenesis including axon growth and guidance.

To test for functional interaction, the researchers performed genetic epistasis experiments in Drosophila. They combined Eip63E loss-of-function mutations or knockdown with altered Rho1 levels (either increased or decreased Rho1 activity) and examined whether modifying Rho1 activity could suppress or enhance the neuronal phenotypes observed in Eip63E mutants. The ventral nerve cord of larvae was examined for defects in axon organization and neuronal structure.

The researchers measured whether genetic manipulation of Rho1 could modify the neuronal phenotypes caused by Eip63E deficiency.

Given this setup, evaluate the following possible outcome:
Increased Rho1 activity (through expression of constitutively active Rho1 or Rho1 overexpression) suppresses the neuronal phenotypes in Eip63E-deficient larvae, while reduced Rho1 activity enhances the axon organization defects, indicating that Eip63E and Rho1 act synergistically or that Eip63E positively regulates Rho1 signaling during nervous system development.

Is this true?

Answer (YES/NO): NO